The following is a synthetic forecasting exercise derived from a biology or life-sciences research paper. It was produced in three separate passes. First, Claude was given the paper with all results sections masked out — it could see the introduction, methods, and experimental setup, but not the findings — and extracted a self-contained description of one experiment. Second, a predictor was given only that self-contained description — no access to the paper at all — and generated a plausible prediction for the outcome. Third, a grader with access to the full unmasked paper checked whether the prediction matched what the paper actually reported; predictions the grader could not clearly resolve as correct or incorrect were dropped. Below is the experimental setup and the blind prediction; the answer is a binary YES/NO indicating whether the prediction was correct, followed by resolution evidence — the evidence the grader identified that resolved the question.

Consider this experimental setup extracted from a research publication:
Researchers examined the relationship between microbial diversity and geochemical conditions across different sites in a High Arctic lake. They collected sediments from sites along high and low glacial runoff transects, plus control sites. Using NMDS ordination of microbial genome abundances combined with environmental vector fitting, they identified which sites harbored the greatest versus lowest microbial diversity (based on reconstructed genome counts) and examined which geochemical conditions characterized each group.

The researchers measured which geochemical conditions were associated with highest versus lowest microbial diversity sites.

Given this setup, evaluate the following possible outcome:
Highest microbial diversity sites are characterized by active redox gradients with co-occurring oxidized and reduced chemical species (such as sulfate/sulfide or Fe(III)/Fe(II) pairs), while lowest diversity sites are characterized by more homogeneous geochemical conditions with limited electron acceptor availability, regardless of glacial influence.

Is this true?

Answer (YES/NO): NO